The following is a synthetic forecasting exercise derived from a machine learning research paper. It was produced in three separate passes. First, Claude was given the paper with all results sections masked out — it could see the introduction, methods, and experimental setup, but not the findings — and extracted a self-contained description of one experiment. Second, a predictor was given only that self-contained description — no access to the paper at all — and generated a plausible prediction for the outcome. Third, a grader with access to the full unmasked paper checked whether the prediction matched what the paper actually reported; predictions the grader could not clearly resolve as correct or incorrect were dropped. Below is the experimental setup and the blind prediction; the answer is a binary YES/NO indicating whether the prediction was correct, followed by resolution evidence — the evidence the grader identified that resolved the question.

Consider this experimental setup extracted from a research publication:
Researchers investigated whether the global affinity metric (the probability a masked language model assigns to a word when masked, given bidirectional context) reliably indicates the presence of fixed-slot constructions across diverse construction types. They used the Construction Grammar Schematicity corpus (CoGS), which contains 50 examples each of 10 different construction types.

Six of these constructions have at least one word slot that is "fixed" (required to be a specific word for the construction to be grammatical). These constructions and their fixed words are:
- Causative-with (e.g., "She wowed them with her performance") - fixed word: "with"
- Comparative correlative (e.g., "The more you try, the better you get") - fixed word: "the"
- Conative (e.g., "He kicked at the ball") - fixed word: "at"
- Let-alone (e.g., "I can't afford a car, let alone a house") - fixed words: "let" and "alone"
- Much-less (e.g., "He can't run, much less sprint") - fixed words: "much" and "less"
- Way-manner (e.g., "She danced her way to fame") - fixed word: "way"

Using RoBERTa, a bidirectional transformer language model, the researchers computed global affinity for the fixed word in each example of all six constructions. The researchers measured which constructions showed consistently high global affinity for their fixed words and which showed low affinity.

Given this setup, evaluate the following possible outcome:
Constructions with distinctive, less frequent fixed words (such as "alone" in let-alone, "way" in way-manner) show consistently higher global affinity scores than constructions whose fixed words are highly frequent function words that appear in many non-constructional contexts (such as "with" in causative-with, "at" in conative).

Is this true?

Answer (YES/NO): NO